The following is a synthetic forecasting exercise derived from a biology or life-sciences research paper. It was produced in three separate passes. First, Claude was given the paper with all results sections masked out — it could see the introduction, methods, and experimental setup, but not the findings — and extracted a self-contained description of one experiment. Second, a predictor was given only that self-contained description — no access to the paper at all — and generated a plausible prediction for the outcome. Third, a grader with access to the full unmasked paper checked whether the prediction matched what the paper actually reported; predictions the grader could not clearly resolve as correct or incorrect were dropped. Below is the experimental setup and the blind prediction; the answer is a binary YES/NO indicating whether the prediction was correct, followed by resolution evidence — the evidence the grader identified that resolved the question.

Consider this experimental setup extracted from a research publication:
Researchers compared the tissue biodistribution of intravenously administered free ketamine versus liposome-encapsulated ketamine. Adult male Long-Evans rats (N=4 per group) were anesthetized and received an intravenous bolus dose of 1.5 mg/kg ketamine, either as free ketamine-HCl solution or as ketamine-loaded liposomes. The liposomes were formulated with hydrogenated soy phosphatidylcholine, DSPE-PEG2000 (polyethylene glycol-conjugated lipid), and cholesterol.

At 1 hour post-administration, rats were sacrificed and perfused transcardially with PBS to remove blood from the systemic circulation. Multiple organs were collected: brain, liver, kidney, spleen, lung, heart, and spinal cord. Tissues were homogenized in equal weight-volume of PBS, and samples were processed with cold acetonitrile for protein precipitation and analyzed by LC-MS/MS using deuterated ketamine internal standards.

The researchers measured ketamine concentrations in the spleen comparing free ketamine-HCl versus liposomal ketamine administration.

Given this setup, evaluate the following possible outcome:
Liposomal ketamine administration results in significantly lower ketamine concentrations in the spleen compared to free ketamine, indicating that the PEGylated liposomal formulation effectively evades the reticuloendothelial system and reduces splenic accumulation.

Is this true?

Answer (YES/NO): YES